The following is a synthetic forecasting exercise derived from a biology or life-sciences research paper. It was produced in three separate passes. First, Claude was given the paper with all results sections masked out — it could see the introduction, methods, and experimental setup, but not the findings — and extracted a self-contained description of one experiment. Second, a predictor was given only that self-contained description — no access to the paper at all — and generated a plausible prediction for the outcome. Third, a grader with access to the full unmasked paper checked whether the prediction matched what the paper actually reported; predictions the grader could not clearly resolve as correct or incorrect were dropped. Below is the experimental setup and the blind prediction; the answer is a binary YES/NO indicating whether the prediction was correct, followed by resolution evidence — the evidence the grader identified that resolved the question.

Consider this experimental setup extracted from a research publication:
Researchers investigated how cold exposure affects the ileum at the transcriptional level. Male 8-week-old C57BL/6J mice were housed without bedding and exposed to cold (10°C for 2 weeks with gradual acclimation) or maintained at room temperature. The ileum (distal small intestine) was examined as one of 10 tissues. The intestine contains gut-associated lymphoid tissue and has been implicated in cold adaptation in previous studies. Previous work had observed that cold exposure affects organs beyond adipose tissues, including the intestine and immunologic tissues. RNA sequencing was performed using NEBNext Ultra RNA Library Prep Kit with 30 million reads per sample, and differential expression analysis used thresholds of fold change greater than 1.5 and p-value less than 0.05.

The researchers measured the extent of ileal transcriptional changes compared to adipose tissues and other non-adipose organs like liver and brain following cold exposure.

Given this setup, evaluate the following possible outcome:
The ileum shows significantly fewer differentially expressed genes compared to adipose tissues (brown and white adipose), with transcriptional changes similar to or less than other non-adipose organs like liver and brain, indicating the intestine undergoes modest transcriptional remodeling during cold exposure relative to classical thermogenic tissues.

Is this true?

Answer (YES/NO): NO